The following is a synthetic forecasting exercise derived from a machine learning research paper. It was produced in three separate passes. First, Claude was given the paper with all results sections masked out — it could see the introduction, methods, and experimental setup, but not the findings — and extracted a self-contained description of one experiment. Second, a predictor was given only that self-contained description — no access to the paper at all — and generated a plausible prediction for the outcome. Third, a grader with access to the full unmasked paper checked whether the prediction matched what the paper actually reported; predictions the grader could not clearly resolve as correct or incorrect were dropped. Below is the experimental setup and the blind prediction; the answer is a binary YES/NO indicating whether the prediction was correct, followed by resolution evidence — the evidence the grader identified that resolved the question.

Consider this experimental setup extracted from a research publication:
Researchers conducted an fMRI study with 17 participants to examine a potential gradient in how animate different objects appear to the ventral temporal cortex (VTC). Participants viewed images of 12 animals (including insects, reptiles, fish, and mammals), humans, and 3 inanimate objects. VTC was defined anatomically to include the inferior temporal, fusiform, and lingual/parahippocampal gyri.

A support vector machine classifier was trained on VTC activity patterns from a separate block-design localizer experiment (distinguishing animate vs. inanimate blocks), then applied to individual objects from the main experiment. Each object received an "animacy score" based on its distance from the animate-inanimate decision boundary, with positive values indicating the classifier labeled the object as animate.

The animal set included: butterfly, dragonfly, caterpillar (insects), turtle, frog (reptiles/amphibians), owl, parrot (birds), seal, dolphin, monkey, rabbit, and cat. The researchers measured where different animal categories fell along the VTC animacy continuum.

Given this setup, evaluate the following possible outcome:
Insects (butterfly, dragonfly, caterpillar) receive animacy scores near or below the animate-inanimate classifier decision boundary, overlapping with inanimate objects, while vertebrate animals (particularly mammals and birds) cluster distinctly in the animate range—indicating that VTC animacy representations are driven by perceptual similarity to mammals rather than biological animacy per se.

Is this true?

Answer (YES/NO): NO